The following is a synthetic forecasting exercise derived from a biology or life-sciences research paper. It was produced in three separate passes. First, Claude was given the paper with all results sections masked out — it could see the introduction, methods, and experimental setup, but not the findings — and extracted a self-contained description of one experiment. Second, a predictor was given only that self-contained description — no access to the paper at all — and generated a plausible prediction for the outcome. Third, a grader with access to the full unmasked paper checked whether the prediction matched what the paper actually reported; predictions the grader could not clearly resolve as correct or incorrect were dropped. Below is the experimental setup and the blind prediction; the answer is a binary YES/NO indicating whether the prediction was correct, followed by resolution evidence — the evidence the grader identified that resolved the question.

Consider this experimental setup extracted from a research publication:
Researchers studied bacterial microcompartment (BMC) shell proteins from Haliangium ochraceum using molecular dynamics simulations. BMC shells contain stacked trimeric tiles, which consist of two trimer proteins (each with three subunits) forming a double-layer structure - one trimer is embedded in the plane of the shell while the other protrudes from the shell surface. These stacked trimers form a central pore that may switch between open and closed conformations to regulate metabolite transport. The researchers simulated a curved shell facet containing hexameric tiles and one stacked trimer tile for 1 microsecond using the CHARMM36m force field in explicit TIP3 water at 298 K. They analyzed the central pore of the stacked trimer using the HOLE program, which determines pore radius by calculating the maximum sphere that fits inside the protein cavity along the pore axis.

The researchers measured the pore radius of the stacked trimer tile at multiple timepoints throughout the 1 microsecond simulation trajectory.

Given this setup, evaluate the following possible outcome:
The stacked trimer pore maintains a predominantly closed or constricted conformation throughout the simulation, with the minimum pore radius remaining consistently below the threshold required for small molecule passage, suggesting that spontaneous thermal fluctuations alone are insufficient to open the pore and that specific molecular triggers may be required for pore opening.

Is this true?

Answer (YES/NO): NO